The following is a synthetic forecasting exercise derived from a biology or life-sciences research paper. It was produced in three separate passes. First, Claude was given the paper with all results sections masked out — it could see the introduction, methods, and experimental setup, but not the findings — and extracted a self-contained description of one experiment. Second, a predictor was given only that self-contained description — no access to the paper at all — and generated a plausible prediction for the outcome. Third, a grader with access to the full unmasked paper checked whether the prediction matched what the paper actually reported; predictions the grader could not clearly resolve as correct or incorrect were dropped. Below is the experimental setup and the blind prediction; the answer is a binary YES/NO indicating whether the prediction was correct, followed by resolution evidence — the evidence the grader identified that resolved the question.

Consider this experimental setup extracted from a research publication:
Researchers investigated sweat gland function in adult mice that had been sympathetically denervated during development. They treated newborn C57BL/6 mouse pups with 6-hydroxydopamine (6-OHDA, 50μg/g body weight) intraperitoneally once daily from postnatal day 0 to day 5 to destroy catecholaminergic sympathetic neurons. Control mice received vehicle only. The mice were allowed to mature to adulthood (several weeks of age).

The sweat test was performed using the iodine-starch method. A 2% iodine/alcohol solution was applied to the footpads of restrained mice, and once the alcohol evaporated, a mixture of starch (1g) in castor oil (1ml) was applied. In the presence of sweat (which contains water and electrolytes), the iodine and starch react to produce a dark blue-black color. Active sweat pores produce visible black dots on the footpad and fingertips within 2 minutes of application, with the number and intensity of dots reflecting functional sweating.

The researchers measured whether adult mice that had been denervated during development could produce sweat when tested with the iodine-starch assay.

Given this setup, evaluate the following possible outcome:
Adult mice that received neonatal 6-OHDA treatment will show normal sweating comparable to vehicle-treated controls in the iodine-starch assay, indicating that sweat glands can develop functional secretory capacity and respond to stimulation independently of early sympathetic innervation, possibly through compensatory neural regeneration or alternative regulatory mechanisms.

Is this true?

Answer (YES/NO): NO